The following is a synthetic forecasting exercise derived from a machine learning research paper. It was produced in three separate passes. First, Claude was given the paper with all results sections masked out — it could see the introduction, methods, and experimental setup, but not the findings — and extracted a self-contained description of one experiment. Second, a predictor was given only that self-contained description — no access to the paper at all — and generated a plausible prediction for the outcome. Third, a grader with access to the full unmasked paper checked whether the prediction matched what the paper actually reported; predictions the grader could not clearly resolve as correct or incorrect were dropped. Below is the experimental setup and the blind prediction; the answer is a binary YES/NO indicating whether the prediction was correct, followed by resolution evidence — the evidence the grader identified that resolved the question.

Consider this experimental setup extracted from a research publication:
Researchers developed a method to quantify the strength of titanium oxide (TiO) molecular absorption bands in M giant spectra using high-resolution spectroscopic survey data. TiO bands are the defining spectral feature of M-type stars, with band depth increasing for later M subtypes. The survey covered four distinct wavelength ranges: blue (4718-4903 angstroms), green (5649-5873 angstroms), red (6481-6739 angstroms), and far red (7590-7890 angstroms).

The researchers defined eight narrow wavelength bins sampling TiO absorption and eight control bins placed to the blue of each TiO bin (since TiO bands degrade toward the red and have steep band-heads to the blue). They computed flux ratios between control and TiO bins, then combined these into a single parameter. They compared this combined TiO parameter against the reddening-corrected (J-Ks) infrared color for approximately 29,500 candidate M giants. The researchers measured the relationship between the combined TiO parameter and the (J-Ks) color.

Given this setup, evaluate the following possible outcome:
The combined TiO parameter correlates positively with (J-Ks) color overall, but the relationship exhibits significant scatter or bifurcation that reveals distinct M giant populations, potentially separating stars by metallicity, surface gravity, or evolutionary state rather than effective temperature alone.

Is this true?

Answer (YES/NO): NO